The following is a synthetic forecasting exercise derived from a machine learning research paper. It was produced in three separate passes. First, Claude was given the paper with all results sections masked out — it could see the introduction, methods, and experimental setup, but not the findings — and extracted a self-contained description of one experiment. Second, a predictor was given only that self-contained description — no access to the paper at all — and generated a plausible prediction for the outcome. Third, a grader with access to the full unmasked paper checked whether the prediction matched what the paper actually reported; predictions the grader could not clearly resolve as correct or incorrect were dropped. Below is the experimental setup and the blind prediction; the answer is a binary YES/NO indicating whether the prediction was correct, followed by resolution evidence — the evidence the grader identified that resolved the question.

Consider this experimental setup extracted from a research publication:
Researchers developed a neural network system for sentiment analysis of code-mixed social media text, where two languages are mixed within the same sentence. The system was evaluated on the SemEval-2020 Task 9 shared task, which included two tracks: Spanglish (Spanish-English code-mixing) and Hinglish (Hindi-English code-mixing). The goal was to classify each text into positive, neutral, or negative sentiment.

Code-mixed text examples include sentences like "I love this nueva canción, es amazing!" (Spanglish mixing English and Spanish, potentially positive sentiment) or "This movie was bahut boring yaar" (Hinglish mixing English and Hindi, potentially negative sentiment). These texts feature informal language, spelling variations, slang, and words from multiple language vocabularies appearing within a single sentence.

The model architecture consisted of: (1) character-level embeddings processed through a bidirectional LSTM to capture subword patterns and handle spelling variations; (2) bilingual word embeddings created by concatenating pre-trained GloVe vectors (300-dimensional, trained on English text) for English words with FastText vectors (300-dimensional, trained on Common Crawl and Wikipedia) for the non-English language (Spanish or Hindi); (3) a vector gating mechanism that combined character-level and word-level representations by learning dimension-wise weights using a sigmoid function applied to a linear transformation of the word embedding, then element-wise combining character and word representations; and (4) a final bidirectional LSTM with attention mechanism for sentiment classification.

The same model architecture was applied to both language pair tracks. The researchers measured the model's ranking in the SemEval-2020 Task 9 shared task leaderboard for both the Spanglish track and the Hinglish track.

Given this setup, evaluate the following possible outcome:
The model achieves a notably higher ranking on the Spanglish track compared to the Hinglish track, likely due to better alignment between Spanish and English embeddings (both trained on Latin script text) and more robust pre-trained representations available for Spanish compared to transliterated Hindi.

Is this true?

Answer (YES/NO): YES